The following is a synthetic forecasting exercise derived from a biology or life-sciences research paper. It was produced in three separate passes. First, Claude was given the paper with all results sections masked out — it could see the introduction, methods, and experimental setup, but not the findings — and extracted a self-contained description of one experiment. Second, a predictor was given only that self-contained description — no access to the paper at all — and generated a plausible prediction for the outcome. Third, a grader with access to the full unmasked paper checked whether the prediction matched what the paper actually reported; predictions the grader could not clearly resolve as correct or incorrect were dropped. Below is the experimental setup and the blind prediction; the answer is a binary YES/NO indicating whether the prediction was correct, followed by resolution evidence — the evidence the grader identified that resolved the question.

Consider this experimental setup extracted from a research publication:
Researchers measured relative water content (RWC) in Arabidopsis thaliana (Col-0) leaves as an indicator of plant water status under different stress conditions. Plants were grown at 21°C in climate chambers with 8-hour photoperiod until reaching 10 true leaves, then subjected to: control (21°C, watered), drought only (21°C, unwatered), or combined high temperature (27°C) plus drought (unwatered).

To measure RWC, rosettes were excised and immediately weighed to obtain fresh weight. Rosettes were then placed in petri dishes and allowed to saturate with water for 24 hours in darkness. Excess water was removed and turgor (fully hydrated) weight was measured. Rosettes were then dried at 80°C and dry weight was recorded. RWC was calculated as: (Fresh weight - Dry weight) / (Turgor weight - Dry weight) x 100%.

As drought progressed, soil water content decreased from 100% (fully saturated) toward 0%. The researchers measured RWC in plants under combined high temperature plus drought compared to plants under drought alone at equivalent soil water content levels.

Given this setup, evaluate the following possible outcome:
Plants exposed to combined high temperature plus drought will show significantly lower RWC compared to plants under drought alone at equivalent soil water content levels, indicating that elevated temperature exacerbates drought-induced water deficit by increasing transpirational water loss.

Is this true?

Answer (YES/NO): NO